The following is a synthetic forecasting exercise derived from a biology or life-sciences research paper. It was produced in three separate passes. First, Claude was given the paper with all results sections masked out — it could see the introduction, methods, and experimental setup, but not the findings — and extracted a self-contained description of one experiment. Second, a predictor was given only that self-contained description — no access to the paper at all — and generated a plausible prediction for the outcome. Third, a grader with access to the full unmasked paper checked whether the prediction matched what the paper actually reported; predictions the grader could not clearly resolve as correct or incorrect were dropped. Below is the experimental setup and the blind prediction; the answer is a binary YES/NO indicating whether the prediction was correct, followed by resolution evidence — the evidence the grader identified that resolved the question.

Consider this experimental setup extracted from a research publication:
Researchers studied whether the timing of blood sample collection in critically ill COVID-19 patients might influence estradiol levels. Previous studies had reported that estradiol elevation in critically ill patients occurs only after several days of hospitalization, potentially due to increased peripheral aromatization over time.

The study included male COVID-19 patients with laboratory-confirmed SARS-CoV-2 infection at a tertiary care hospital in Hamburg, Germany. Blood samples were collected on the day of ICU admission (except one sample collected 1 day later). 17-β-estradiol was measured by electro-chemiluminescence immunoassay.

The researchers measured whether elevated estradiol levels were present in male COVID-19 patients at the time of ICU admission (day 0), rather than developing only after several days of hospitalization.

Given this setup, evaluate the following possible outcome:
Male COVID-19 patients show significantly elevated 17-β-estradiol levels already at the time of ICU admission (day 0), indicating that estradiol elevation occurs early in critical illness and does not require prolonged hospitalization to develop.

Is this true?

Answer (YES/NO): YES